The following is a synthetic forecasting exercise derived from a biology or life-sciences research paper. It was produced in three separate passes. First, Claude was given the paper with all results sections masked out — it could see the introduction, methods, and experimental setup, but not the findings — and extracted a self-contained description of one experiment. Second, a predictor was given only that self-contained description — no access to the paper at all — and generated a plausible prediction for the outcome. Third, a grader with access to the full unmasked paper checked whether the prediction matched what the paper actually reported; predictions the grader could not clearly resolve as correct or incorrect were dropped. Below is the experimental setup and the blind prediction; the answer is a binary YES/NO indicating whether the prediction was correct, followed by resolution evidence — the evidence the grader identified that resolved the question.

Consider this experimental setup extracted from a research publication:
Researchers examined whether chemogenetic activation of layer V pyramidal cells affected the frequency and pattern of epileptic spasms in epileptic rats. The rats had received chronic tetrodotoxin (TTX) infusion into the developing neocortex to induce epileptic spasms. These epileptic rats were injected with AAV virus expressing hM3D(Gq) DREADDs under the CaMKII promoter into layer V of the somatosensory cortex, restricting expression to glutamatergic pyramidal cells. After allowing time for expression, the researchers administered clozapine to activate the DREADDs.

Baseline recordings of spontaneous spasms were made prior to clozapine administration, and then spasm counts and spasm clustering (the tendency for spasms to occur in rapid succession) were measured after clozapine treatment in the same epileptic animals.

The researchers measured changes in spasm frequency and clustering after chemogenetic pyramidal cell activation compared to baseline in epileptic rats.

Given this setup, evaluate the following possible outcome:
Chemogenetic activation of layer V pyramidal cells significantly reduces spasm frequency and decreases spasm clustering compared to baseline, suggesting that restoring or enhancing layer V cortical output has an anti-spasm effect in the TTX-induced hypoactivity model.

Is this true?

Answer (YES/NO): NO